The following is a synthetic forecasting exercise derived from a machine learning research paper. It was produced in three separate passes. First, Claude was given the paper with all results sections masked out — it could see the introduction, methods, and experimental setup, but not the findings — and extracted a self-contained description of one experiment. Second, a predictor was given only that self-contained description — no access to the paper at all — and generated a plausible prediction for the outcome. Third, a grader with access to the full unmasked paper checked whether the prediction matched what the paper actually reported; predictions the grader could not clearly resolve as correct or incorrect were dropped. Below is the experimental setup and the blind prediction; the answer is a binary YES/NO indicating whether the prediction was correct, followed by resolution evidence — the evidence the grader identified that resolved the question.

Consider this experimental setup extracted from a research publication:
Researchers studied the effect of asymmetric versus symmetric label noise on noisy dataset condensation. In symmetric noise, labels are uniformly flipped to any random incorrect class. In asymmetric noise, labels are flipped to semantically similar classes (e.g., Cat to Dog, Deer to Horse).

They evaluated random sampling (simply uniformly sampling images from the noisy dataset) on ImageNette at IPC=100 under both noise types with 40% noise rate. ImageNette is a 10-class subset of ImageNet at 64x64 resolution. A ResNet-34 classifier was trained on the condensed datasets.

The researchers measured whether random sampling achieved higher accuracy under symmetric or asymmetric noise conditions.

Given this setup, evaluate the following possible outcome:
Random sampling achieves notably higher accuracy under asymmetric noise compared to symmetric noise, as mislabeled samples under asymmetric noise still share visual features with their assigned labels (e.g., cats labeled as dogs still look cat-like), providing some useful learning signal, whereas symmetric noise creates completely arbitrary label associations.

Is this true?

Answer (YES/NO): YES